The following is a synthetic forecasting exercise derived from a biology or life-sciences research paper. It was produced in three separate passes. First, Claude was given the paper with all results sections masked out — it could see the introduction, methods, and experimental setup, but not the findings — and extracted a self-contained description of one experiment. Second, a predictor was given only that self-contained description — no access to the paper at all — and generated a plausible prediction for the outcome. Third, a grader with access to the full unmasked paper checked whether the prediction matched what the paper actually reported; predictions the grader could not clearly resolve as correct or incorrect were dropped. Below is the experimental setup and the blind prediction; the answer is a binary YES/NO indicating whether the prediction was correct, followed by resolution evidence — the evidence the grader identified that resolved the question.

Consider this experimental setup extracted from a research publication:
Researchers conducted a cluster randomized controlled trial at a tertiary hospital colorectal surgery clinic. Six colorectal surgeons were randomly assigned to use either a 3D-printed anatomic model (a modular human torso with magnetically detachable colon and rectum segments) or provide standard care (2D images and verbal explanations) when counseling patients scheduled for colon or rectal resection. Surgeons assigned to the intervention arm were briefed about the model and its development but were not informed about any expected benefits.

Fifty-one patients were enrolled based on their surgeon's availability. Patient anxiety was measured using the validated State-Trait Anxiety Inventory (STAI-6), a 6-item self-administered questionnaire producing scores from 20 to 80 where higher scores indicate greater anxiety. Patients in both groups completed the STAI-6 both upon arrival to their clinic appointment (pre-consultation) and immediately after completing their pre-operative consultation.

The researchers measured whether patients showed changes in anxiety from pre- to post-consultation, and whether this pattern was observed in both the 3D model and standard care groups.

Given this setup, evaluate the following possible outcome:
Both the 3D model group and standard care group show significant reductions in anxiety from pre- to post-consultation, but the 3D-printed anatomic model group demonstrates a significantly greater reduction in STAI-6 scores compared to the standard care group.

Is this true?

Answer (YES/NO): NO